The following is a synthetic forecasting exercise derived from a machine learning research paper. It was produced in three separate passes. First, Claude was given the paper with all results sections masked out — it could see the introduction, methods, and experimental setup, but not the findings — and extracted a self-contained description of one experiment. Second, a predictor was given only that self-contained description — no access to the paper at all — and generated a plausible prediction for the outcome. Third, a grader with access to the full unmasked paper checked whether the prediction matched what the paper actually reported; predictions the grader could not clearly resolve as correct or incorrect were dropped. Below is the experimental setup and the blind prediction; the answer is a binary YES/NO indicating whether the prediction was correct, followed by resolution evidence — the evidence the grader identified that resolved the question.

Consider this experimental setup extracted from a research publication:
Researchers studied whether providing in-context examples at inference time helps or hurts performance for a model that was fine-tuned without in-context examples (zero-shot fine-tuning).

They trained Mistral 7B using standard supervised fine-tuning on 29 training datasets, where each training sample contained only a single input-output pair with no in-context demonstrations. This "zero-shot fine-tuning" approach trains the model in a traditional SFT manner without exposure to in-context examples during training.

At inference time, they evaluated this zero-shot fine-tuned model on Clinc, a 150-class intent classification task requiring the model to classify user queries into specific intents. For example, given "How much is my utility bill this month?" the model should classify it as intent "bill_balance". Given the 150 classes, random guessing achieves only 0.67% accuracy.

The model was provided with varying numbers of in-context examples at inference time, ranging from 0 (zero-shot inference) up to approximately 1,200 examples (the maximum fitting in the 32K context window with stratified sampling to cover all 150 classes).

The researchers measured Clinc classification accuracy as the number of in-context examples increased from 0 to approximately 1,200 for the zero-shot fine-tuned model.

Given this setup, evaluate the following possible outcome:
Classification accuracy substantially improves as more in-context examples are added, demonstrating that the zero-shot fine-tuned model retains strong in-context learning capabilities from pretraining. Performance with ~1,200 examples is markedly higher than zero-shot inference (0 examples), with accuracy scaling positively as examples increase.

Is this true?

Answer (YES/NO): NO